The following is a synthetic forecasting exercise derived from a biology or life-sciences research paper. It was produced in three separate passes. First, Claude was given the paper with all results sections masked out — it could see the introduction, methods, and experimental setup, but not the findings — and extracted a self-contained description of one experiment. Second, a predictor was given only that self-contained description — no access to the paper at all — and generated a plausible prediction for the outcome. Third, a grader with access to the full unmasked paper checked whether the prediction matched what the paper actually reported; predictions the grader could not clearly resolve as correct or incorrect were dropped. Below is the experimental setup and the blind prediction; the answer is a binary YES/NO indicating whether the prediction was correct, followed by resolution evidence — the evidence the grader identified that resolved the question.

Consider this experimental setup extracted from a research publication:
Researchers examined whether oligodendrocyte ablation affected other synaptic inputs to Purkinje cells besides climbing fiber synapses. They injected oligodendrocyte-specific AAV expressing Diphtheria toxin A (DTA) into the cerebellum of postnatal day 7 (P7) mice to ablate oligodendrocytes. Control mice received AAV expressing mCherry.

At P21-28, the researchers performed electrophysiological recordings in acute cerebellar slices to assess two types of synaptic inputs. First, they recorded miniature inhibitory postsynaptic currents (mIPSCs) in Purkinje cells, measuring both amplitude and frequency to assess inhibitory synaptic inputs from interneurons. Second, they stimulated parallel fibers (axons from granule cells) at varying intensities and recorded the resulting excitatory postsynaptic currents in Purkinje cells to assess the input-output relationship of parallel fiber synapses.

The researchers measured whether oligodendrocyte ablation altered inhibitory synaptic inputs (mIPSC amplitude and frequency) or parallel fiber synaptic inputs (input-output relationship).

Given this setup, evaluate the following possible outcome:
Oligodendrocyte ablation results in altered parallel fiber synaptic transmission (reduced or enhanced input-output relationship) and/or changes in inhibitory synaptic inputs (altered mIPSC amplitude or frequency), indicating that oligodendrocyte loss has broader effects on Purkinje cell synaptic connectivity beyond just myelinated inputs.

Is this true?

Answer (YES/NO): NO